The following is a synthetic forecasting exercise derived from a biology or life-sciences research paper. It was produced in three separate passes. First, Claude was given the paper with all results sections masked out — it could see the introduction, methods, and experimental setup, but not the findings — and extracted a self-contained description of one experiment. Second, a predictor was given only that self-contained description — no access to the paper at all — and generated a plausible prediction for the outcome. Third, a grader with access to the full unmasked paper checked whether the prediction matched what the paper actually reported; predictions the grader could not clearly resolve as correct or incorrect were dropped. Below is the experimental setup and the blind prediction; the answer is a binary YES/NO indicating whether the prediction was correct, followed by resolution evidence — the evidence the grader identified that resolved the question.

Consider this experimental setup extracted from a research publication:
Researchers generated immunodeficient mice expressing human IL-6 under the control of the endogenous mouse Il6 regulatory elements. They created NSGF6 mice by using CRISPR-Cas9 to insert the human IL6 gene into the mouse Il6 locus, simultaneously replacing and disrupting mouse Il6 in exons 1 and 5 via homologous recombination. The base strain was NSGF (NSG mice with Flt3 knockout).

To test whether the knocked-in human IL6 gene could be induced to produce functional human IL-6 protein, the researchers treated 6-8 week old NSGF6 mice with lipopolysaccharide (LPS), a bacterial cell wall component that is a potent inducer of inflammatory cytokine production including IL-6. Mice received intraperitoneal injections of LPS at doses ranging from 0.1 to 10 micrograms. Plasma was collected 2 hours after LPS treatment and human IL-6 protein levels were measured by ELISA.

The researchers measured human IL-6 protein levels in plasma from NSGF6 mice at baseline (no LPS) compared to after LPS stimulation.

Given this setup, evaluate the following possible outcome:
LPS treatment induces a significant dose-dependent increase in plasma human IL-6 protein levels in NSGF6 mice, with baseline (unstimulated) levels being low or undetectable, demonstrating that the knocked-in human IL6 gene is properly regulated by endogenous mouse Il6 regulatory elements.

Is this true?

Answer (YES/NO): YES